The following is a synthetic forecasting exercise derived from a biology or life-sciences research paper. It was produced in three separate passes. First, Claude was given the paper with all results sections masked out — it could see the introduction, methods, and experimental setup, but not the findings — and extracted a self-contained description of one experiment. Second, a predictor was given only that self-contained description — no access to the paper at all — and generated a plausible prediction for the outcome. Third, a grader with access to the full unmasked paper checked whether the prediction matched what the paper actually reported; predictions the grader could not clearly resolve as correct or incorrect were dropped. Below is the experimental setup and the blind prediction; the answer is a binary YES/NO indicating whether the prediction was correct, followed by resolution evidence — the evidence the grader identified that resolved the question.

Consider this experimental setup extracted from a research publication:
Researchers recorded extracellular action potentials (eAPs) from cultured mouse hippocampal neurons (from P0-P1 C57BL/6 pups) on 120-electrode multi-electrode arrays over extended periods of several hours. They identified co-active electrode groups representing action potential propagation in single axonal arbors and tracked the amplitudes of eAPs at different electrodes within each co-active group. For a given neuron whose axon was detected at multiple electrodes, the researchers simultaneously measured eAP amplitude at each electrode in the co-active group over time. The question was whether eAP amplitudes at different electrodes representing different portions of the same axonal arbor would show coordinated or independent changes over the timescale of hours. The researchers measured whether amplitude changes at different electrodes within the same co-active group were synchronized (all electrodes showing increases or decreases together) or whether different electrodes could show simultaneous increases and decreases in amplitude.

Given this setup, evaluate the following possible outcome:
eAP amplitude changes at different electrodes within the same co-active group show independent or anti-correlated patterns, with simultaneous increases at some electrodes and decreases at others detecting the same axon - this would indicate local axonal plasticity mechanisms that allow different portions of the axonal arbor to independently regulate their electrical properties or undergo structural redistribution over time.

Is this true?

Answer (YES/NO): YES